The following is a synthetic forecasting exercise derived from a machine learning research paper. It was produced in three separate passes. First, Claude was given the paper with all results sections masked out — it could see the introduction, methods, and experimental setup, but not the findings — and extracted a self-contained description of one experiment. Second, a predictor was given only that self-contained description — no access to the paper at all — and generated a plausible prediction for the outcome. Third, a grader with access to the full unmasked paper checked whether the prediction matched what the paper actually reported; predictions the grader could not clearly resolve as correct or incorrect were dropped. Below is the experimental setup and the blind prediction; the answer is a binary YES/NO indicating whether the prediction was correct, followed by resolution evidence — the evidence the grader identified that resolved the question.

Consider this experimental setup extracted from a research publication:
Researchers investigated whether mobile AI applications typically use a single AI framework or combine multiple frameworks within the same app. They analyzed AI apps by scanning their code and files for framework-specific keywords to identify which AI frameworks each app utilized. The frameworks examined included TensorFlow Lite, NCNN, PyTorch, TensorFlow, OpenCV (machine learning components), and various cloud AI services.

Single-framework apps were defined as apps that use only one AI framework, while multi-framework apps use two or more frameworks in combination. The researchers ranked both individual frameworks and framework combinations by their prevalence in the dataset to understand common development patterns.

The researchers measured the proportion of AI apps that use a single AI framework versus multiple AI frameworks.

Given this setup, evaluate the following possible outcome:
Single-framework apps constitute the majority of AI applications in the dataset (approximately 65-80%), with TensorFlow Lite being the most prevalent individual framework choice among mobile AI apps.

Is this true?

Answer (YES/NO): YES